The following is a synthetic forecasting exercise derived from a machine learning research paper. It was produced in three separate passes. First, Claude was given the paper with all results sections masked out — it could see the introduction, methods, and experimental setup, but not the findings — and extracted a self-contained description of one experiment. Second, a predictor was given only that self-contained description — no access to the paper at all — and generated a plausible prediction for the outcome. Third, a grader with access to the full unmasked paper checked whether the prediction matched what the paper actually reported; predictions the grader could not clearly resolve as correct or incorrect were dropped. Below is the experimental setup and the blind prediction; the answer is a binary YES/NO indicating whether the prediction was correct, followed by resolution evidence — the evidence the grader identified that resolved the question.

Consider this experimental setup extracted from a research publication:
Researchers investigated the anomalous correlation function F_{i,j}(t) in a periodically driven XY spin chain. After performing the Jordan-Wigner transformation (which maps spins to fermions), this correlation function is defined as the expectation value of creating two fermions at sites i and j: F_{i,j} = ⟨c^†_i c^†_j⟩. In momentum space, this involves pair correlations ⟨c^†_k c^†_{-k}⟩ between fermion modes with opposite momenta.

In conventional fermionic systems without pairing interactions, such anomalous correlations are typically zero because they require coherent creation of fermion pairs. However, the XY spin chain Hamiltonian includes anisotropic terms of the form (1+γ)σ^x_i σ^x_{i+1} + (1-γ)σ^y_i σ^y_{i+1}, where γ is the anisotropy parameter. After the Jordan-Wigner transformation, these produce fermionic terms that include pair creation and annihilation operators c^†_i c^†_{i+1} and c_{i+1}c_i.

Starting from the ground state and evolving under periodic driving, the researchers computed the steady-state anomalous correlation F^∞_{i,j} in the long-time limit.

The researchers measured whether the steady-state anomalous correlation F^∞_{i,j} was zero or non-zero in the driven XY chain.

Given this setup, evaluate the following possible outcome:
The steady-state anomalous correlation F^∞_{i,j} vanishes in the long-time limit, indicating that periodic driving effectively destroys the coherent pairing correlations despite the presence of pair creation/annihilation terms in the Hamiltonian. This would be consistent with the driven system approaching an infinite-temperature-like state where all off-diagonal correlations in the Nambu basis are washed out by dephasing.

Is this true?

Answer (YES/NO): NO